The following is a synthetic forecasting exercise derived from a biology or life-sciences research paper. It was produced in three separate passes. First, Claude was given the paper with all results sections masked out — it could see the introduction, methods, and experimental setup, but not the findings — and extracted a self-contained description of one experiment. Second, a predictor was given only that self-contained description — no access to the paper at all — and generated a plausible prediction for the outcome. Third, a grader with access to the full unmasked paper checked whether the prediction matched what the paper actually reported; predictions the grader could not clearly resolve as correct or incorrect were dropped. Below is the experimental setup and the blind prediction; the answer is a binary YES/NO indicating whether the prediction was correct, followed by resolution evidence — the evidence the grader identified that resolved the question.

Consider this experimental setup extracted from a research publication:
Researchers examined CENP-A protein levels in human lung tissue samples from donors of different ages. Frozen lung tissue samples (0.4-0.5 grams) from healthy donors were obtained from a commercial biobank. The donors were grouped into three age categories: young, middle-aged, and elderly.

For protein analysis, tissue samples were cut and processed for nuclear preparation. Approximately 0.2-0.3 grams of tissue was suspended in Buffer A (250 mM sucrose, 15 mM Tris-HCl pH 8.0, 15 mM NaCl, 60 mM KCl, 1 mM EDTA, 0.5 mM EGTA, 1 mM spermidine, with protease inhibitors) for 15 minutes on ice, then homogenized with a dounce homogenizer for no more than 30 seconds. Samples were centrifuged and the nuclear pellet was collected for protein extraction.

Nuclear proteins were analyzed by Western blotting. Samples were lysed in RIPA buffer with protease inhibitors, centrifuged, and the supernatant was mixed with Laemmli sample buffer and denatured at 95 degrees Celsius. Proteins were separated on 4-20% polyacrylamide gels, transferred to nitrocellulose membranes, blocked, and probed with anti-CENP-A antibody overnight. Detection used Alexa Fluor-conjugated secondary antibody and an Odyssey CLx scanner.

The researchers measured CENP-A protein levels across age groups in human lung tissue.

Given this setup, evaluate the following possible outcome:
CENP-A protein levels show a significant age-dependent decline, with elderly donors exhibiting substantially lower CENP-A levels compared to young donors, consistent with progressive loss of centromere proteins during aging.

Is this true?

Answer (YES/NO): YES